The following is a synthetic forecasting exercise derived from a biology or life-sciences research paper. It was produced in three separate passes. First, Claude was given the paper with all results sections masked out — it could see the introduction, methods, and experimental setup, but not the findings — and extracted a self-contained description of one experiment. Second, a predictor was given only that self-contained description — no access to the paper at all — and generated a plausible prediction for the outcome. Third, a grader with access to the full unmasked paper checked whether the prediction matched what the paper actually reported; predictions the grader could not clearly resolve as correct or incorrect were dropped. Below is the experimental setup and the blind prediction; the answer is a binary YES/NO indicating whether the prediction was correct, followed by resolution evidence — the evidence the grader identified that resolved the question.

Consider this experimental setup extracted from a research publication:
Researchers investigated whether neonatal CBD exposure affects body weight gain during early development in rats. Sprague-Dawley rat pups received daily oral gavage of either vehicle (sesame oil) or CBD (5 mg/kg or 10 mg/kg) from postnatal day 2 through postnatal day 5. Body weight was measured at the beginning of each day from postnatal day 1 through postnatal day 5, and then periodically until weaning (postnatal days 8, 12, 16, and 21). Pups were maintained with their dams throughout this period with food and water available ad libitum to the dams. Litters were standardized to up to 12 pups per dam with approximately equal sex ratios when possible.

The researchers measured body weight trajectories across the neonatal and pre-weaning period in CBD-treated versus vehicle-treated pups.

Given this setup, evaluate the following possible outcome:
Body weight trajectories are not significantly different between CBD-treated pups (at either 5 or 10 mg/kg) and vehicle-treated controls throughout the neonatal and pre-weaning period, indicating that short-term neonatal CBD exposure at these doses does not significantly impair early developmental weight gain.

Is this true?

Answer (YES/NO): YES